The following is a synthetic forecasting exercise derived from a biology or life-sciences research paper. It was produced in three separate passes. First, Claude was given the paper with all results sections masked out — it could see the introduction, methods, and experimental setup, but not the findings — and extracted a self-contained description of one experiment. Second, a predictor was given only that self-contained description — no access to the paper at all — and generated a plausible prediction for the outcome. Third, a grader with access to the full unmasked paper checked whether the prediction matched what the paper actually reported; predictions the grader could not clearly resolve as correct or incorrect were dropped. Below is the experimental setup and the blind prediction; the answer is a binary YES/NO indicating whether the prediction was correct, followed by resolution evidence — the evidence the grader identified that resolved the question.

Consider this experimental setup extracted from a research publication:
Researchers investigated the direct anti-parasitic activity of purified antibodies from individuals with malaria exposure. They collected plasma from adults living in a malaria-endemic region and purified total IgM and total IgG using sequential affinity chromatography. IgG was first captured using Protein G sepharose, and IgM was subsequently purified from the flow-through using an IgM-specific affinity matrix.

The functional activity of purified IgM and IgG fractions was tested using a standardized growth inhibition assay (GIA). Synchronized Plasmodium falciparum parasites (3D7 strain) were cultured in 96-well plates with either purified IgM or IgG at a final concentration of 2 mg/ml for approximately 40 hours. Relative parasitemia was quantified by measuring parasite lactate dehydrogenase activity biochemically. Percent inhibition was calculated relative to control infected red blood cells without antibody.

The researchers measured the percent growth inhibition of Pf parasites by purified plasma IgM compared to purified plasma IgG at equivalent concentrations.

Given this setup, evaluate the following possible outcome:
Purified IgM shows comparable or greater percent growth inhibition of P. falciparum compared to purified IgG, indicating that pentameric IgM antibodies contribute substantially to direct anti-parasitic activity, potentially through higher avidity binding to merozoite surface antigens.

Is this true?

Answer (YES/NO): YES